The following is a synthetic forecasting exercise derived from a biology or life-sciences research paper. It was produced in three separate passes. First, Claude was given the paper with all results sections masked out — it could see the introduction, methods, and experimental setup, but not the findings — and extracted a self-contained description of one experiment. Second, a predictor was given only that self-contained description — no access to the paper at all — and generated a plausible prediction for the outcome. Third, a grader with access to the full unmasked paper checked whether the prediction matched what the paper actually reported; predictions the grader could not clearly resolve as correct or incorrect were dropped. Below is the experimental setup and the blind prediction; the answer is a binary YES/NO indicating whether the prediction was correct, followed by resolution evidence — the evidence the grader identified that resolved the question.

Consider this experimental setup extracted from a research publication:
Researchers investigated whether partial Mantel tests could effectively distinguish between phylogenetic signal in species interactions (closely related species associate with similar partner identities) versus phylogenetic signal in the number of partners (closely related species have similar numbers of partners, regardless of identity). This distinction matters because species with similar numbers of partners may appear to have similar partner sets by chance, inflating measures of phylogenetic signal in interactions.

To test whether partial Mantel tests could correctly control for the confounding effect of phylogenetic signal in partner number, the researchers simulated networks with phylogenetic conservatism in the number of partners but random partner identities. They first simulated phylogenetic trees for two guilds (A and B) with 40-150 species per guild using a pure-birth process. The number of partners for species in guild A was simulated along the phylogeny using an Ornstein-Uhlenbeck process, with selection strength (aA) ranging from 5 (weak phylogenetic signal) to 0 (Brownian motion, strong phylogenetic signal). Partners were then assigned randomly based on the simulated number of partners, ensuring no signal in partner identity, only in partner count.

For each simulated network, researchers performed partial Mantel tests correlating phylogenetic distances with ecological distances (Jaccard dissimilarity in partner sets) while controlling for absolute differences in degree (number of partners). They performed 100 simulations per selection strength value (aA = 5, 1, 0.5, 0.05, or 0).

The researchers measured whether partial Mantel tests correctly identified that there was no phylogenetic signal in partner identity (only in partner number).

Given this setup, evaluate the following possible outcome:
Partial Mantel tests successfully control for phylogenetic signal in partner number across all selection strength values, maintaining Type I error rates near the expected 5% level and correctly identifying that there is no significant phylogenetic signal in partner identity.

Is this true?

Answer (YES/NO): NO